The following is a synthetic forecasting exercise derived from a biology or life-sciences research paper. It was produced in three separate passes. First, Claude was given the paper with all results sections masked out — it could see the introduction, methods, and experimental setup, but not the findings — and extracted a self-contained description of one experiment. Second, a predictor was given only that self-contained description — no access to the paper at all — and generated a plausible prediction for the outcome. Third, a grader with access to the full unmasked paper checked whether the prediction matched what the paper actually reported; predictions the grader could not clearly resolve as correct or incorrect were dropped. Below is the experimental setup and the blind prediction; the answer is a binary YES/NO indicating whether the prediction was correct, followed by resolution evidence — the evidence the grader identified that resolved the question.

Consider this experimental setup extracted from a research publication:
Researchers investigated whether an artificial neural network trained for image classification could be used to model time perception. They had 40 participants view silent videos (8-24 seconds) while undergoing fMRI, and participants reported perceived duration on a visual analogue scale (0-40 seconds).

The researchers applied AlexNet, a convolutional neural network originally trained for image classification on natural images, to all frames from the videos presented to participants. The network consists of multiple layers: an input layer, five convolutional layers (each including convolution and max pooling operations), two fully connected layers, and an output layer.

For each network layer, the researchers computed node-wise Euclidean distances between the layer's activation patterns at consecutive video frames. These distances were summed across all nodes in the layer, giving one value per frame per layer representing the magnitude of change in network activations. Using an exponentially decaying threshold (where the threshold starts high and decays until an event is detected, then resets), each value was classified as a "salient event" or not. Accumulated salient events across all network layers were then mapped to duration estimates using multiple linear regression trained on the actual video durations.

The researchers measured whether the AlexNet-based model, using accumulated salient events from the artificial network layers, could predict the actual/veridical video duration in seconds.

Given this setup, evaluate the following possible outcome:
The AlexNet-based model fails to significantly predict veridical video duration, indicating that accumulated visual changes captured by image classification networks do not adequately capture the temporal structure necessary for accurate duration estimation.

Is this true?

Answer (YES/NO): NO